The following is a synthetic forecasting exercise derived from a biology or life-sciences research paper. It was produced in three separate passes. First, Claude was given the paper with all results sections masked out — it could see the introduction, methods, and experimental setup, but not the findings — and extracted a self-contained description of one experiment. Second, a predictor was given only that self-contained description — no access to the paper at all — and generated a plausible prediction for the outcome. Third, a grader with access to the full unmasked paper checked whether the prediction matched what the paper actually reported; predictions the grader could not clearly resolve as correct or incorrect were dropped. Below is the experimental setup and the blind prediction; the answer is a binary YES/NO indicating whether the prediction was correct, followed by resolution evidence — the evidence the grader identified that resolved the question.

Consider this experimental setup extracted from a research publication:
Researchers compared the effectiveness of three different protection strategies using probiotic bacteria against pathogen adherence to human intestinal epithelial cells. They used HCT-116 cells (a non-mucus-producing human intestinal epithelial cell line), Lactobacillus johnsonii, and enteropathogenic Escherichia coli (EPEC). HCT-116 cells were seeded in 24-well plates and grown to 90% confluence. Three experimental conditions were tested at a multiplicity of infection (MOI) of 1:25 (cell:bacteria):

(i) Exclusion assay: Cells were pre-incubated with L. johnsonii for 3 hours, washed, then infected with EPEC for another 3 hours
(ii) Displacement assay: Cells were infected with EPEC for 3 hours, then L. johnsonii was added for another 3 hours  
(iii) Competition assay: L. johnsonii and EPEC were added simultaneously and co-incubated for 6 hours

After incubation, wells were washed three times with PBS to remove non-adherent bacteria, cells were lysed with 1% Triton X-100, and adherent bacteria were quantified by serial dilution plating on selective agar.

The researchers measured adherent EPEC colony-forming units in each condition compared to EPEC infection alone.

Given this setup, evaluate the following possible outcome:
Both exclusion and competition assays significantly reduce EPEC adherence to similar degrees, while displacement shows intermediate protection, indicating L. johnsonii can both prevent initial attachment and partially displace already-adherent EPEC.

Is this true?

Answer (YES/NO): NO